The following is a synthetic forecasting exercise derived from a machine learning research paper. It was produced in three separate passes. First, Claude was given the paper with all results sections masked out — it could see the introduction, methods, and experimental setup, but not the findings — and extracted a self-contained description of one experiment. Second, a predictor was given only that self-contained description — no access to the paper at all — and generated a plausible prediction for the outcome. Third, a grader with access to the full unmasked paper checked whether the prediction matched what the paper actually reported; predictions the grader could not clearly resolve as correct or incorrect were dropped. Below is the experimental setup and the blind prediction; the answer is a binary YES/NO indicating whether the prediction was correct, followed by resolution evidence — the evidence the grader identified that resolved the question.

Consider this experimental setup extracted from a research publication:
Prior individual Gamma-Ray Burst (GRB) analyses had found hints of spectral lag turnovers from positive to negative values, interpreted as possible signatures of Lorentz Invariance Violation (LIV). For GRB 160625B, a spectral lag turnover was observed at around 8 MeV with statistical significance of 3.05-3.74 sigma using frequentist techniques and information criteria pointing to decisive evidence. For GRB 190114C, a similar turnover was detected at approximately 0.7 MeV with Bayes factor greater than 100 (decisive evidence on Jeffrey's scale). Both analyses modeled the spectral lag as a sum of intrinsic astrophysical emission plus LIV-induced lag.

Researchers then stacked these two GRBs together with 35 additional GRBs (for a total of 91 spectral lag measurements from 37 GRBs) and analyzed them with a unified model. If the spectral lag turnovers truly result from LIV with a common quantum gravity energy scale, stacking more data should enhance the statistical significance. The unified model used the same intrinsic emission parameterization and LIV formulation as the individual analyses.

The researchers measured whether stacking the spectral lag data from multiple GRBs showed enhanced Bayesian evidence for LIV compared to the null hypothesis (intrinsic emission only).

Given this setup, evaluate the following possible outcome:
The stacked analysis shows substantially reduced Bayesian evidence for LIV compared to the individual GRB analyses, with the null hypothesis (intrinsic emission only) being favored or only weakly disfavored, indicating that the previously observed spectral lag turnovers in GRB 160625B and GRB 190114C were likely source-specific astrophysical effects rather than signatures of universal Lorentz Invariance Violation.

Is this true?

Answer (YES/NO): NO